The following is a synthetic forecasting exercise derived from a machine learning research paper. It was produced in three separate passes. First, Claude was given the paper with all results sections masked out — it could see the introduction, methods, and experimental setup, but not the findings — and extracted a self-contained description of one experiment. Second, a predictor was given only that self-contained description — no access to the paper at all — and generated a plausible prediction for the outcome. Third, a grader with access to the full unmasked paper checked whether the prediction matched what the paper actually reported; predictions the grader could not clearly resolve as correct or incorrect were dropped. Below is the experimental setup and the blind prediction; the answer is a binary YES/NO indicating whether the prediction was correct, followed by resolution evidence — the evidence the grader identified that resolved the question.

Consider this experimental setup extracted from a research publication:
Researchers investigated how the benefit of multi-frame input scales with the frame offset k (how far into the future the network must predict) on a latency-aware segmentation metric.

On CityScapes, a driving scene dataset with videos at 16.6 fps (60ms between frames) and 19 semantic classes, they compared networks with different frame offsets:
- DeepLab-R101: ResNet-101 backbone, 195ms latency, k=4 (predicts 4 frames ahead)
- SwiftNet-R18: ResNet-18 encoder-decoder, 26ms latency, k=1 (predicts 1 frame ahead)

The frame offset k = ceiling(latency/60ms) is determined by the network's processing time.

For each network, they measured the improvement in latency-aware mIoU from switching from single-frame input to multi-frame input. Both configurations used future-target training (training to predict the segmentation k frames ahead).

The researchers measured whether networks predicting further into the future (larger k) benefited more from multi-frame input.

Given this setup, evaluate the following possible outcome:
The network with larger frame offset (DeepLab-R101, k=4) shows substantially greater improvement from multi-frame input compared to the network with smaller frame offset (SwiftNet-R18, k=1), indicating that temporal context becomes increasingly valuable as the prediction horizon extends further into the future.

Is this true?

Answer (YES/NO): YES